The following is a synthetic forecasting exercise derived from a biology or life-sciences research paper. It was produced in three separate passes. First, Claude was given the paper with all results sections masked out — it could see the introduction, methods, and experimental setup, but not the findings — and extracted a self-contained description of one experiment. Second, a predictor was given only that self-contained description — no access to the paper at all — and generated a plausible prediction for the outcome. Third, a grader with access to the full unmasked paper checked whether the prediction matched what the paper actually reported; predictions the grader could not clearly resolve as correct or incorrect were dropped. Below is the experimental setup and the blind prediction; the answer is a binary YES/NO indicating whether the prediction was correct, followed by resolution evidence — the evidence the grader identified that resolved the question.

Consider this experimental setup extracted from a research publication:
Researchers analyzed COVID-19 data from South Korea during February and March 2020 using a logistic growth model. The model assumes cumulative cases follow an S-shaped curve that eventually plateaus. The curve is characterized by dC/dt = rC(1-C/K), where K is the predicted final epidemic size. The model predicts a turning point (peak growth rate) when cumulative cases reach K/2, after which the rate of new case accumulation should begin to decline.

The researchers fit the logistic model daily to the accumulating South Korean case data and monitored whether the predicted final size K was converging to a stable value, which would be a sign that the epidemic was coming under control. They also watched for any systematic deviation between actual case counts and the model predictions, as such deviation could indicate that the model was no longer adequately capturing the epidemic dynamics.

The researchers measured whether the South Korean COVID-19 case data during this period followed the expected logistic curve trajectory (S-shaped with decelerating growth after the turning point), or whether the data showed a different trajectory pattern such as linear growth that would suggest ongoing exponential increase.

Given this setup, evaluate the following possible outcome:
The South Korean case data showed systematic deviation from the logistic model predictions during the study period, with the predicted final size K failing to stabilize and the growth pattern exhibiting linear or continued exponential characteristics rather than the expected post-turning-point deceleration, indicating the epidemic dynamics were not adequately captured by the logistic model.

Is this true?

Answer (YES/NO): NO